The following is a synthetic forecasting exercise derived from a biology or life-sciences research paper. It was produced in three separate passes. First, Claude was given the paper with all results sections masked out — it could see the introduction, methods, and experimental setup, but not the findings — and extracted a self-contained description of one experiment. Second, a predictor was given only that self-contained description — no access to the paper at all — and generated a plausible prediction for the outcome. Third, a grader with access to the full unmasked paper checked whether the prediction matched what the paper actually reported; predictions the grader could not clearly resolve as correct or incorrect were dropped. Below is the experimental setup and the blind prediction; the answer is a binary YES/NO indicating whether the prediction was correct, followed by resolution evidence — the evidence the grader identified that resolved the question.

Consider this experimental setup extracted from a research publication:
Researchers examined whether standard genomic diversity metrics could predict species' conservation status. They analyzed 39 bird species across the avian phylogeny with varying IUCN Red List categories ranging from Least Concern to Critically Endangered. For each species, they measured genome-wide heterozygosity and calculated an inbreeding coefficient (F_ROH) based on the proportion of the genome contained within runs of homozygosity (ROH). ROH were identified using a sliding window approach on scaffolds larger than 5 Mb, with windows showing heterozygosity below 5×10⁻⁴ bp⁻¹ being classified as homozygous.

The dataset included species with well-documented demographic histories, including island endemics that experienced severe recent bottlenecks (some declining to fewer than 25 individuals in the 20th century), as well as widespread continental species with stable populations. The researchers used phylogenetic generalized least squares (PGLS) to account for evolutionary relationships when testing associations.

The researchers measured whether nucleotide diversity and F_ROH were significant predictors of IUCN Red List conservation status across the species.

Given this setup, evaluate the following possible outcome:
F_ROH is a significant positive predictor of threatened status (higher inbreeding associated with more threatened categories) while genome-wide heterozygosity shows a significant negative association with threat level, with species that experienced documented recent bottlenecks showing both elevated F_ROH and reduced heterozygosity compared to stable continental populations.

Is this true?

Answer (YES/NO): NO